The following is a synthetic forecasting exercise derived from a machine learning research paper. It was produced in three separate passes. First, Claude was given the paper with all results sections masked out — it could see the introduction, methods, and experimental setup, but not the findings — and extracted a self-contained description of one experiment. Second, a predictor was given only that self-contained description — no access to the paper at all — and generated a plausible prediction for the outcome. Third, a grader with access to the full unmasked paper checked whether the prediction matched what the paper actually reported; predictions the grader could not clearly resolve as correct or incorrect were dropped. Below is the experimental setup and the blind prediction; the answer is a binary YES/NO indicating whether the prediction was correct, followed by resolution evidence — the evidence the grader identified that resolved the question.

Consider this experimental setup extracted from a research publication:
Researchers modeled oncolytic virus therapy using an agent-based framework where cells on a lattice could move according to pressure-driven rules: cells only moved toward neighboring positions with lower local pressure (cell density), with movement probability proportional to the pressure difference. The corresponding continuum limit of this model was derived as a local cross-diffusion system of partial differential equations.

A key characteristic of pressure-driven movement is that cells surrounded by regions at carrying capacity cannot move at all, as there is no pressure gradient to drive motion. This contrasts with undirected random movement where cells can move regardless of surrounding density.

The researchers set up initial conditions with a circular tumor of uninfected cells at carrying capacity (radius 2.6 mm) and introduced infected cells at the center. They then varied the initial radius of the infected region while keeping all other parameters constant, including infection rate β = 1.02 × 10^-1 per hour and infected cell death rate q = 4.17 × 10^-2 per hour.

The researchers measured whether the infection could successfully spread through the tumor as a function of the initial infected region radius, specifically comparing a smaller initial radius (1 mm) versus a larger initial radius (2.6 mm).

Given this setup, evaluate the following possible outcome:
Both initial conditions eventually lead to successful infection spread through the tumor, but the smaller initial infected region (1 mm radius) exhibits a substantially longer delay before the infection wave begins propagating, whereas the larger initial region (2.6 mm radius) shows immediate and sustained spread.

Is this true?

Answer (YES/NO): NO